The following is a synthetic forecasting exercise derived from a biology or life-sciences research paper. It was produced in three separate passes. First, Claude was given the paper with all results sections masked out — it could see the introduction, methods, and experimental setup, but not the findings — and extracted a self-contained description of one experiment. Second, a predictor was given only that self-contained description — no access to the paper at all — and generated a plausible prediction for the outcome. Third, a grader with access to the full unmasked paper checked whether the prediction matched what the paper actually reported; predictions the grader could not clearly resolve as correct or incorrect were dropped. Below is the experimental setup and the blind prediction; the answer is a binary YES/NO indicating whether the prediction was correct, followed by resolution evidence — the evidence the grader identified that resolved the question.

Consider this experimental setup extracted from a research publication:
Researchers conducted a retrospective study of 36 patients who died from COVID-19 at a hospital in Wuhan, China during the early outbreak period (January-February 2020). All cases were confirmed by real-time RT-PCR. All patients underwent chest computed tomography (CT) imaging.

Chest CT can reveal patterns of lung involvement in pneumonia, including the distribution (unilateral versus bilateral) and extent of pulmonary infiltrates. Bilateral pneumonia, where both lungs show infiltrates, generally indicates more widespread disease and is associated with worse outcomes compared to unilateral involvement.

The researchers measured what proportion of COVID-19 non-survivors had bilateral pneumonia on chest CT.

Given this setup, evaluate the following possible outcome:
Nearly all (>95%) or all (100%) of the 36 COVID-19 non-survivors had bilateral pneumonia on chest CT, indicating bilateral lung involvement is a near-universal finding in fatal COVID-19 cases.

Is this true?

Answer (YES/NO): YES